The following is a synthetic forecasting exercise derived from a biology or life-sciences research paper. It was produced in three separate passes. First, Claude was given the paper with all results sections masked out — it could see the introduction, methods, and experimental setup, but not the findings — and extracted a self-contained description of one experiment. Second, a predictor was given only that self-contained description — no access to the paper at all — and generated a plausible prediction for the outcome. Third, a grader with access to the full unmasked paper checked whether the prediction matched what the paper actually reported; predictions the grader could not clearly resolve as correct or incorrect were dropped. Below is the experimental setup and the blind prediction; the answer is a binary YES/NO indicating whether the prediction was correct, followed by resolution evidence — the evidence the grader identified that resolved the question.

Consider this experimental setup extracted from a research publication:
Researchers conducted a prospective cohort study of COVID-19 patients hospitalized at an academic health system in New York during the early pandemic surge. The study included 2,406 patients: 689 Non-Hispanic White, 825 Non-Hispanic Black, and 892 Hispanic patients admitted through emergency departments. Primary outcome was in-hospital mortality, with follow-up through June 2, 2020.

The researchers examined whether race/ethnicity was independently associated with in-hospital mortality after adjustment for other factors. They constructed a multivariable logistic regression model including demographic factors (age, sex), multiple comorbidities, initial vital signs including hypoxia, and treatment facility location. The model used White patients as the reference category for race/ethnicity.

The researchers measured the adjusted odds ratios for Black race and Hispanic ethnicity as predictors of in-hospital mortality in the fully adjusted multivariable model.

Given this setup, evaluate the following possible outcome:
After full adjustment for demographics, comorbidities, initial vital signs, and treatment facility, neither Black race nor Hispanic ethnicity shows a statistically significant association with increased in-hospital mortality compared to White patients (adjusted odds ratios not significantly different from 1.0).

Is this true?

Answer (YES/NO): YES